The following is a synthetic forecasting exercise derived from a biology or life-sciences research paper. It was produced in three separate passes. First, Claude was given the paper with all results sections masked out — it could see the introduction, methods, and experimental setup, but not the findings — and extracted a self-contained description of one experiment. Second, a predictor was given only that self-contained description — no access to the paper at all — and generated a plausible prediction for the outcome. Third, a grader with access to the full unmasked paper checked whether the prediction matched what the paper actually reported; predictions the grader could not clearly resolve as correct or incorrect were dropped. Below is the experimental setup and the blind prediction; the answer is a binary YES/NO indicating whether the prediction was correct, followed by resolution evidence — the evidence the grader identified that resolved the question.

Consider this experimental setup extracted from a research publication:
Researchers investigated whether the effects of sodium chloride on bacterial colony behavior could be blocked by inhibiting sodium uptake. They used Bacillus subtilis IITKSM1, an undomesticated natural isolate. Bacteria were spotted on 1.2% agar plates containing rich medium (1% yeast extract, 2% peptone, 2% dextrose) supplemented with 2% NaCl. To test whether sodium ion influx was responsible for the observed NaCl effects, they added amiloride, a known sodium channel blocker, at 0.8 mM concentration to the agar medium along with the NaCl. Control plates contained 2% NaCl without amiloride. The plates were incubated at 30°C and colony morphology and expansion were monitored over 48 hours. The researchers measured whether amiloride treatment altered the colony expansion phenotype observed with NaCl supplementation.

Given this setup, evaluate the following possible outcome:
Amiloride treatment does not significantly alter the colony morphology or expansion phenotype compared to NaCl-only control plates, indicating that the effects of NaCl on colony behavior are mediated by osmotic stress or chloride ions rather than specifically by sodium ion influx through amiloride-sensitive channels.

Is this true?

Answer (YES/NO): NO